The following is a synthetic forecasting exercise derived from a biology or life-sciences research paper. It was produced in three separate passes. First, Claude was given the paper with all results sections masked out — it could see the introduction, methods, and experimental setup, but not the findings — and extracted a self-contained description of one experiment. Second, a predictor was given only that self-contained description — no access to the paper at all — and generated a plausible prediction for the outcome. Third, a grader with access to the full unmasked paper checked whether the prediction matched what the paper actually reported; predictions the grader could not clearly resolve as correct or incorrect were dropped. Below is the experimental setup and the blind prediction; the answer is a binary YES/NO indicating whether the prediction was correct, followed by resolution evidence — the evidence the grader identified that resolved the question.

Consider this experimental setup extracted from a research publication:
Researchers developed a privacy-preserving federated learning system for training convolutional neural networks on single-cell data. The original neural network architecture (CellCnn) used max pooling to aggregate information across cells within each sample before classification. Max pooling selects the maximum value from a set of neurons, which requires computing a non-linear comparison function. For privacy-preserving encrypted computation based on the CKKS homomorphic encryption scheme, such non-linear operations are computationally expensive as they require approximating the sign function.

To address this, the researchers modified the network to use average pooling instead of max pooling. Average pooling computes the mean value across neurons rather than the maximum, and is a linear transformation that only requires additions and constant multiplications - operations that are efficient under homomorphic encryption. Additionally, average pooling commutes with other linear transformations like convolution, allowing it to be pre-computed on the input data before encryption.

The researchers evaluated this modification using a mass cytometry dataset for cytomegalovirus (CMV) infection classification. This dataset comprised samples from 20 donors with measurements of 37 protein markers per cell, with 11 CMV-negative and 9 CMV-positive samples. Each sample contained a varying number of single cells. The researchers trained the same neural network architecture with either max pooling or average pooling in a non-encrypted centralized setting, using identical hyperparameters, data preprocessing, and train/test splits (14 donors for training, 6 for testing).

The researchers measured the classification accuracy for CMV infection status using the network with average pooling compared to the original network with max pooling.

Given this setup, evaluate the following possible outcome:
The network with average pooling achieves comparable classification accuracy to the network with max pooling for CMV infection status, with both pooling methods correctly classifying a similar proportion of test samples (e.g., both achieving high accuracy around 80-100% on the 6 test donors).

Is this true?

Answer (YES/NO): YES